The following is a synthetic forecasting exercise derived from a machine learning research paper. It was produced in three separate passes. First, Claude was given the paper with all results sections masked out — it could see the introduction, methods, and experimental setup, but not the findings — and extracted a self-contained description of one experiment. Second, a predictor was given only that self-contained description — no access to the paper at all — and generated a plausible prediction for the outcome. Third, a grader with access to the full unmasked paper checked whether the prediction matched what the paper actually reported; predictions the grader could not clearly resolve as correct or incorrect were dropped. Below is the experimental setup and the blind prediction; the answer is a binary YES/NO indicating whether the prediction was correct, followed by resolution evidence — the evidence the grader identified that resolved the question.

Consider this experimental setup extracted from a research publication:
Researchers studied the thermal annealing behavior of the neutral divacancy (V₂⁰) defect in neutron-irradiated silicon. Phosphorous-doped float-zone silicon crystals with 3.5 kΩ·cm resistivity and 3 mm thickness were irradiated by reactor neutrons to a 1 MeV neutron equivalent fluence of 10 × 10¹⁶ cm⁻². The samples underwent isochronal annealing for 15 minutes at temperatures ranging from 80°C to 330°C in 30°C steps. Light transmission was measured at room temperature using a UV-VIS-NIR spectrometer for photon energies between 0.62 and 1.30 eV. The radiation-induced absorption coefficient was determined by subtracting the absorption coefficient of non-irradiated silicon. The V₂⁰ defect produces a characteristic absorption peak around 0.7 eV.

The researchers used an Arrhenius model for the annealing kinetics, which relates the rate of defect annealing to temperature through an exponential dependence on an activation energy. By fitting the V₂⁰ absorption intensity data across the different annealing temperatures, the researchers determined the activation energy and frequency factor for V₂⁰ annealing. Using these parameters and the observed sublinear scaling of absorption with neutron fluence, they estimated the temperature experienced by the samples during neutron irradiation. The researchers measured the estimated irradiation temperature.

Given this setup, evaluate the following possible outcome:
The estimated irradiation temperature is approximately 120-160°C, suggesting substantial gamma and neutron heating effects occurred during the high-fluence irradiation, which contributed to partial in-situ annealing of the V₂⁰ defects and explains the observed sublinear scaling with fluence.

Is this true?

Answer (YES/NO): NO